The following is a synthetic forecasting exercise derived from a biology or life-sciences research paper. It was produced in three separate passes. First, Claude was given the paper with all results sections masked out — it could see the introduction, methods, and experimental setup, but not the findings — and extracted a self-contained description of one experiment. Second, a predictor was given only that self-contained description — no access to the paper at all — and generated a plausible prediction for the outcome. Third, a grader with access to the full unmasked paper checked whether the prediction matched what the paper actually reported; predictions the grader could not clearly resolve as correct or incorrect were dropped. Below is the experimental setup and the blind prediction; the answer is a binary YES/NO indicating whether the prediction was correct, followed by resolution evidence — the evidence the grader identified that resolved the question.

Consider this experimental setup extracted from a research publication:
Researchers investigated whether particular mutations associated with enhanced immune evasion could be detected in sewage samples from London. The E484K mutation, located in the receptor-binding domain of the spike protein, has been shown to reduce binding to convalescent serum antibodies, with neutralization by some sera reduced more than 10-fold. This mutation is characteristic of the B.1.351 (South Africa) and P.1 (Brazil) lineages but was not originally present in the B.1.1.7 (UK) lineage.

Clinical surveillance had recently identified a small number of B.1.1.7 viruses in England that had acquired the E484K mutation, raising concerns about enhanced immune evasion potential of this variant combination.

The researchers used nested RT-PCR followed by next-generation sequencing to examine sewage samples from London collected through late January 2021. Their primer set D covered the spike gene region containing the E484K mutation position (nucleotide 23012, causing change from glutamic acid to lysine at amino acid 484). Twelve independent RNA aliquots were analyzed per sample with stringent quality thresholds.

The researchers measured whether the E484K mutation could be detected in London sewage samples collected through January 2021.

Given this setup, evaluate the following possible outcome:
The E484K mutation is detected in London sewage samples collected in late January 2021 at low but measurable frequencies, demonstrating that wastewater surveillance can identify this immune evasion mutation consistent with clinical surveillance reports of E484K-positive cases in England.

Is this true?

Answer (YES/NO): NO